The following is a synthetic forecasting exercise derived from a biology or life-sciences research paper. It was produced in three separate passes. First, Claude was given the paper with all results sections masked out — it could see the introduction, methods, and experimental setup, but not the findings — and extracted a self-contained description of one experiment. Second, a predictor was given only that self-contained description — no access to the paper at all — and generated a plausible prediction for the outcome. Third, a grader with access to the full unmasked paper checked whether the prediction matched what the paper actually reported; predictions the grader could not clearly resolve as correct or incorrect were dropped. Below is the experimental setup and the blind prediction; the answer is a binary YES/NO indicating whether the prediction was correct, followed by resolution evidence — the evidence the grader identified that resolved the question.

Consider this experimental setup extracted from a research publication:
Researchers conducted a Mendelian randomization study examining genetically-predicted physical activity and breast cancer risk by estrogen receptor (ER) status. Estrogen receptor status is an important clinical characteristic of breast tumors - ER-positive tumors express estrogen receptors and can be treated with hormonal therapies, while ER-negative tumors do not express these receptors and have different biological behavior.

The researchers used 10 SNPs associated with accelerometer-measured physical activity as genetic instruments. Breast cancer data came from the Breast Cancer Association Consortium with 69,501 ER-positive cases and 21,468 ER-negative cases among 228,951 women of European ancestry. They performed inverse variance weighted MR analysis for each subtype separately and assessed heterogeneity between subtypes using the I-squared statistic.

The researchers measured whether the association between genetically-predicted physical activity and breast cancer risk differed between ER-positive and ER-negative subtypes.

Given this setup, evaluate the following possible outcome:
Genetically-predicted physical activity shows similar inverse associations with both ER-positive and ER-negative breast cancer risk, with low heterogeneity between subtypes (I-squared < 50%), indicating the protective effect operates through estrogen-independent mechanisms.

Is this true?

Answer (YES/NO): YES